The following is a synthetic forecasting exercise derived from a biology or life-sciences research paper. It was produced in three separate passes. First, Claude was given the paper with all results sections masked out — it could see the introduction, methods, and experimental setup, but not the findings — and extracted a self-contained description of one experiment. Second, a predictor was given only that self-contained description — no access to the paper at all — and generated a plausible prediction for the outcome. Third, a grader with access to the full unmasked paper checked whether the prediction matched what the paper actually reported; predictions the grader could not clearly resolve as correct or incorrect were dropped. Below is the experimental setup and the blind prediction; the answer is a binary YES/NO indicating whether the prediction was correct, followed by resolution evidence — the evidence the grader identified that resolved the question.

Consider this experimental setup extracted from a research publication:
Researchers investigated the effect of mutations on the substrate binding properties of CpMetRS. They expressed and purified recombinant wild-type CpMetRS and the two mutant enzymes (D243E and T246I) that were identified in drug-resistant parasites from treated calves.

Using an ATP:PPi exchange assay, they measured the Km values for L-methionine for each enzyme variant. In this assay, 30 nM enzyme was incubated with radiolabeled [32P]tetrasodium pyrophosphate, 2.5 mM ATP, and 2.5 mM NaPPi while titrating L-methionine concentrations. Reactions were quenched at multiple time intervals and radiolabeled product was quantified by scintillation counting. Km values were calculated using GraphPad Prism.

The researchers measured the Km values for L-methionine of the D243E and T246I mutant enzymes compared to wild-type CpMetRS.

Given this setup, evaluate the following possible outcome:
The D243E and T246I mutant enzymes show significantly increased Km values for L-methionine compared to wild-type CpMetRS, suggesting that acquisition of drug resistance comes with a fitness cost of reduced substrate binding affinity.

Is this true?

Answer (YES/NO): NO